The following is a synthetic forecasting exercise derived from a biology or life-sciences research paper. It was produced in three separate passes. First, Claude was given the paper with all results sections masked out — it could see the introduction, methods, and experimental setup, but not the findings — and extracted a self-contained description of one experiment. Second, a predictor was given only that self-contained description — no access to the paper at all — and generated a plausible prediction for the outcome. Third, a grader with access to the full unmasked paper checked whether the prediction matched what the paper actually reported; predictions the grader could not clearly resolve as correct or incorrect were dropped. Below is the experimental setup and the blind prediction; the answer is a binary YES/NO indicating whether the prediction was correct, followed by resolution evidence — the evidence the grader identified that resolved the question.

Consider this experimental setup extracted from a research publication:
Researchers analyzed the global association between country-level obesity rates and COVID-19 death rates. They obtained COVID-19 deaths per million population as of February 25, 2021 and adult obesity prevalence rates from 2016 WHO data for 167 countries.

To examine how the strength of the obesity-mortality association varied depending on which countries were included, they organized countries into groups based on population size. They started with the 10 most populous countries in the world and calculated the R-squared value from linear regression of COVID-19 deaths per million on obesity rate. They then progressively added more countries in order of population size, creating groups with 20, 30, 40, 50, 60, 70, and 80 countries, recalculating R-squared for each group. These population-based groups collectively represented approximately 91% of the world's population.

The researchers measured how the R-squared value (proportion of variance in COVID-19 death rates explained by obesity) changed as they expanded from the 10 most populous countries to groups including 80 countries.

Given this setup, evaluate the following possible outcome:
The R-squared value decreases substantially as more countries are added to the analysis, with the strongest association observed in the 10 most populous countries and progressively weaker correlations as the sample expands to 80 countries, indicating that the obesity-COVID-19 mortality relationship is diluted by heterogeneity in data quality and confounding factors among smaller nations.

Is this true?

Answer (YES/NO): YES